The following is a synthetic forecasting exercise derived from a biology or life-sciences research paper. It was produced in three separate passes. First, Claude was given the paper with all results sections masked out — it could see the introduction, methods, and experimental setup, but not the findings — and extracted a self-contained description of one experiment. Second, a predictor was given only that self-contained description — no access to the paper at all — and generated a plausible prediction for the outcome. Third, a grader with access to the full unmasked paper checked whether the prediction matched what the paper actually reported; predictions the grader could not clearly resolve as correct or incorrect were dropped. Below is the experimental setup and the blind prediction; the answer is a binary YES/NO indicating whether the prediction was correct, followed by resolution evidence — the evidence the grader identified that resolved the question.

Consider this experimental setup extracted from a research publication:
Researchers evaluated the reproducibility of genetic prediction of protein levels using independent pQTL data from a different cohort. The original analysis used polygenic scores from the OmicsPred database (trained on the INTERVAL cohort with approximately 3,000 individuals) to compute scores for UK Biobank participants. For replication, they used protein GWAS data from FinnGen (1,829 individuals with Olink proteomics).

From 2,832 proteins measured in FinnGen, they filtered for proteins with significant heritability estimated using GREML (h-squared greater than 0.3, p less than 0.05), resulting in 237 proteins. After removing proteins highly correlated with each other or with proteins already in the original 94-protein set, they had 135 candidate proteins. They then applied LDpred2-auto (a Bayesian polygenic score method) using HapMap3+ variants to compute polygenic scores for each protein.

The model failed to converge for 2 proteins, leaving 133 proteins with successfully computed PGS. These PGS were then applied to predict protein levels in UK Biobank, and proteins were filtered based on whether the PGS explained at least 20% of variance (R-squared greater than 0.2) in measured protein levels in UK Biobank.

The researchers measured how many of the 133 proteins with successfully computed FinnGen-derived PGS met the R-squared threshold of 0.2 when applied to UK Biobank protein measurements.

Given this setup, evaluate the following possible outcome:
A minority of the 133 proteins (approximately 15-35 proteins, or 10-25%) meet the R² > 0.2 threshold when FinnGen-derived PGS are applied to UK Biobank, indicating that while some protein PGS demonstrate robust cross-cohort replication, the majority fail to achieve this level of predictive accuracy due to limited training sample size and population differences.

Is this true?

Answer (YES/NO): NO